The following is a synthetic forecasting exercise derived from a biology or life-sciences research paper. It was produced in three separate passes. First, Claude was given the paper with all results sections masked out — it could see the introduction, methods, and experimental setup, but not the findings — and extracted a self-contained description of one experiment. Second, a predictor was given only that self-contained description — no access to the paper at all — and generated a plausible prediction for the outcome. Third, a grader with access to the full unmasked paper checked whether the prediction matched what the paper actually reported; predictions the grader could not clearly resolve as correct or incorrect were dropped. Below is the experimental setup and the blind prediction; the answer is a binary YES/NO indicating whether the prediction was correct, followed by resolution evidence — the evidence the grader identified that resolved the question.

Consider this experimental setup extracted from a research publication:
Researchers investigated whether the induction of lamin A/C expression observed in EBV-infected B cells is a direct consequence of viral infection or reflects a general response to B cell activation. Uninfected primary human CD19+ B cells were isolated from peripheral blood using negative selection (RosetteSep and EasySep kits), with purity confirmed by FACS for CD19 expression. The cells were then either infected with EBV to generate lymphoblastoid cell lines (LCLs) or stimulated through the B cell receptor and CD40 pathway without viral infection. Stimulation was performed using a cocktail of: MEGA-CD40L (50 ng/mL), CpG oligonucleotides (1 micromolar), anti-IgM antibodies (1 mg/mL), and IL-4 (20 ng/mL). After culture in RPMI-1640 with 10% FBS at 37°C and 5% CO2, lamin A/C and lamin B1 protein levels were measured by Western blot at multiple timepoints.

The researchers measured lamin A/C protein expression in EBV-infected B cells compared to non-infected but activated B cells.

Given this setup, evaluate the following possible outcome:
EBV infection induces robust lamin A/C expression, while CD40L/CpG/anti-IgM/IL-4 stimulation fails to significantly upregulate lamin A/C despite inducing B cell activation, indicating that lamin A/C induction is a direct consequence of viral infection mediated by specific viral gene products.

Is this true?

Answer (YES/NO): NO